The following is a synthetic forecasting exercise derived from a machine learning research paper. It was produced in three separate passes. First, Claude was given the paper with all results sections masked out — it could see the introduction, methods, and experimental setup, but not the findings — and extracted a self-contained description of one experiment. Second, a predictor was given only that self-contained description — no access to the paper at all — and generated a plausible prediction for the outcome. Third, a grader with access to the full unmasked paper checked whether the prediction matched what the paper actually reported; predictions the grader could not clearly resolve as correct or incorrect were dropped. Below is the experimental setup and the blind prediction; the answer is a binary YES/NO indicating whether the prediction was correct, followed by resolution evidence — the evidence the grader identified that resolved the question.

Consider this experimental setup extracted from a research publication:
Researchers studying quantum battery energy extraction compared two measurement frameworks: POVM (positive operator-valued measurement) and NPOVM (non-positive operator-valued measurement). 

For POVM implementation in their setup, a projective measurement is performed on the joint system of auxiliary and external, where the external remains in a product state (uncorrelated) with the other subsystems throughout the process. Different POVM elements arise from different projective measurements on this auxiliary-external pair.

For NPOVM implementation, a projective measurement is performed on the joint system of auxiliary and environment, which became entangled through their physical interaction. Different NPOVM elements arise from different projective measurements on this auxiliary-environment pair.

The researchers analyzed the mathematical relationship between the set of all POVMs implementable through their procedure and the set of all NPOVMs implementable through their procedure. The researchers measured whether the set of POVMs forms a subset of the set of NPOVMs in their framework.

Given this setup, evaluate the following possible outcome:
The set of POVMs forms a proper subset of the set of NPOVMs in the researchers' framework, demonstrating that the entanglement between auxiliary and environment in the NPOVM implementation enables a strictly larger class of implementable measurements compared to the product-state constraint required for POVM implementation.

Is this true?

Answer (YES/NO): NO